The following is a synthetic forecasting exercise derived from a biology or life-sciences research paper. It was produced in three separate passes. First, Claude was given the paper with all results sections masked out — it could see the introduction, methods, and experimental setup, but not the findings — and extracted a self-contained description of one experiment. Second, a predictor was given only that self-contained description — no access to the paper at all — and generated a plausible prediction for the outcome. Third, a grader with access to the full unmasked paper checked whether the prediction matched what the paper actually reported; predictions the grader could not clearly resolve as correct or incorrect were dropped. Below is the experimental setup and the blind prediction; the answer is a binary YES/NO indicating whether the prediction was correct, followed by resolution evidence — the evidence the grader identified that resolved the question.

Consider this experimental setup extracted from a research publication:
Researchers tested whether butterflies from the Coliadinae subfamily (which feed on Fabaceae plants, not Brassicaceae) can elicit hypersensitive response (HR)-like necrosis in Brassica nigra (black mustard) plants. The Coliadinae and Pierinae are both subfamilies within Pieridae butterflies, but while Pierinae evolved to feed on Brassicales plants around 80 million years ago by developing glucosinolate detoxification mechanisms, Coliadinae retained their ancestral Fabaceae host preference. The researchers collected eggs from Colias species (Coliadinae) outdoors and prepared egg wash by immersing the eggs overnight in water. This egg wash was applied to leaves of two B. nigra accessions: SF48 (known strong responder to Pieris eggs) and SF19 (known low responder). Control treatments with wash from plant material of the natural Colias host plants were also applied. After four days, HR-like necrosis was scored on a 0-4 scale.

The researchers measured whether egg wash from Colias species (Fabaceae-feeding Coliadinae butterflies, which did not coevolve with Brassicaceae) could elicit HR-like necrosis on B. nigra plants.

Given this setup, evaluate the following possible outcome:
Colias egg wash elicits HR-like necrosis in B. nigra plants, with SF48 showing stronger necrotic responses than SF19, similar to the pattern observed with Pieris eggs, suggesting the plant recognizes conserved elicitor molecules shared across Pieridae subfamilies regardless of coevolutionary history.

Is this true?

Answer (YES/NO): NO